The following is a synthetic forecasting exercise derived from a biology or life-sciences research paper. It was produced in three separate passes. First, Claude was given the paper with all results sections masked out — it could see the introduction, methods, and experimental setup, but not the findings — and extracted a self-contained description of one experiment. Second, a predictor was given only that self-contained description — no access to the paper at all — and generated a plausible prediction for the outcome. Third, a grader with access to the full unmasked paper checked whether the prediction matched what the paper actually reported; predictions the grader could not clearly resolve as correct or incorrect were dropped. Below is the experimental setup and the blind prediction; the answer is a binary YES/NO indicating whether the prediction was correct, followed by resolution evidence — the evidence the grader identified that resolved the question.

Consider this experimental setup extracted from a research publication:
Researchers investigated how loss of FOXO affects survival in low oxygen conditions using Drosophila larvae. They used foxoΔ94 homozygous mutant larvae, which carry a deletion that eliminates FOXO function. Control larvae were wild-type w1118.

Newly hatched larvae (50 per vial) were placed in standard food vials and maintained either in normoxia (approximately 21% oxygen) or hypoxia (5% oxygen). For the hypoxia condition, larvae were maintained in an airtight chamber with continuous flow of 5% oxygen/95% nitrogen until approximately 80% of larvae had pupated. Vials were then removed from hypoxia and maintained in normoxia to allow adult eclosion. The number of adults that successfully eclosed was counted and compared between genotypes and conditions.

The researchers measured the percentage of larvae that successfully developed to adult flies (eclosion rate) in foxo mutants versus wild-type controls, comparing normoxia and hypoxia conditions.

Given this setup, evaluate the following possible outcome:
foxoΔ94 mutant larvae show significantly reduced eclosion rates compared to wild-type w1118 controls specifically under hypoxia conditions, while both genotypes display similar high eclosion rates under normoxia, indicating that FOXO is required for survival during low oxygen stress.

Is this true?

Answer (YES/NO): YES